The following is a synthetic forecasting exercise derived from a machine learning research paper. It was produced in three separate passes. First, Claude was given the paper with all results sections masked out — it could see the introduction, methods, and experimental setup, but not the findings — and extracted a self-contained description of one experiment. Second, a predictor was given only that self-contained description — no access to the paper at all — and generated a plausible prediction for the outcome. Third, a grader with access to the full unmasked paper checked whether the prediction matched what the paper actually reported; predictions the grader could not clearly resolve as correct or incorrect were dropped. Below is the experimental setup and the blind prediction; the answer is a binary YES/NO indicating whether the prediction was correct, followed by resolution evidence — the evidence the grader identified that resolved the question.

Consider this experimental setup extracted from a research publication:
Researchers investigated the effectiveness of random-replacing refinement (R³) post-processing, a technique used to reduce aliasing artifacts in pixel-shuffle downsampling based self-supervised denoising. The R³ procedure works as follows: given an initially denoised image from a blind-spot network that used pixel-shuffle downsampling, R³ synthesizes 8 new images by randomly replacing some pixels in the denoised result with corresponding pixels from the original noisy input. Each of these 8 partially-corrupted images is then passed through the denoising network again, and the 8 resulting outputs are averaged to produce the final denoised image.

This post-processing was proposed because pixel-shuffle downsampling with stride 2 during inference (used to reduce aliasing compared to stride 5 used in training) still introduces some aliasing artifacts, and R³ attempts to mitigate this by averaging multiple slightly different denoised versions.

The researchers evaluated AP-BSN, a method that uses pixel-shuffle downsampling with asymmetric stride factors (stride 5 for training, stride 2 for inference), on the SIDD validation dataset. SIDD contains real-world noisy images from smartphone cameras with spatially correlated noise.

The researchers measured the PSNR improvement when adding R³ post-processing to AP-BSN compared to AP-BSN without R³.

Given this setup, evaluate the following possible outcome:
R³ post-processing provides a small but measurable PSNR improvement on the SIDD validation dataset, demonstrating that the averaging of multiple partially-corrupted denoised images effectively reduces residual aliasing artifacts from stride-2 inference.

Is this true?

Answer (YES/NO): NO